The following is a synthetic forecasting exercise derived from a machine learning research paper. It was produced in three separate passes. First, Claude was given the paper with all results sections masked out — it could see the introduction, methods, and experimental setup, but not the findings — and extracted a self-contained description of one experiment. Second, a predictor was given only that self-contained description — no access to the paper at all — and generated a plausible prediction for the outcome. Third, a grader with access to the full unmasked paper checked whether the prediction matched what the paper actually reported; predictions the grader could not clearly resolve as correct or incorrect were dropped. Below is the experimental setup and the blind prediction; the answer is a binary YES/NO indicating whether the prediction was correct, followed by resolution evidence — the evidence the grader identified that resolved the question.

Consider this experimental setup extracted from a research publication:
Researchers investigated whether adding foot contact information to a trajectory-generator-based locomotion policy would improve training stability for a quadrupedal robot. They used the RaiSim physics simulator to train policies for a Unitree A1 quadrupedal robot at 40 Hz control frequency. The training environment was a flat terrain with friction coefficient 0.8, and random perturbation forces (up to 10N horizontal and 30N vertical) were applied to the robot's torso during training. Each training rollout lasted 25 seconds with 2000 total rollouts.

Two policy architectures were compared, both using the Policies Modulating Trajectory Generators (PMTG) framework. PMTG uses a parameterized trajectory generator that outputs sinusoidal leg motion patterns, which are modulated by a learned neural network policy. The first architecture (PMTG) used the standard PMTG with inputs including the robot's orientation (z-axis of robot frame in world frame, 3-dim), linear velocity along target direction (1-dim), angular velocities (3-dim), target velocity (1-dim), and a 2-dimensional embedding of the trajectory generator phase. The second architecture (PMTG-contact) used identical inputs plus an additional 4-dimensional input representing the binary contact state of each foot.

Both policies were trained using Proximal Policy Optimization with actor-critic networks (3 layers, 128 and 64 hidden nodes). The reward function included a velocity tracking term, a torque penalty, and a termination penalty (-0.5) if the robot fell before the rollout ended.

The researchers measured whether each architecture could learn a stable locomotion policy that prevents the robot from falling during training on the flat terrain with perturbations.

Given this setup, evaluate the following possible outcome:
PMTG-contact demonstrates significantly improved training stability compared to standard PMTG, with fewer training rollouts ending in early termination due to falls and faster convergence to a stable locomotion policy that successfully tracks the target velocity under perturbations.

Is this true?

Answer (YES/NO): YES